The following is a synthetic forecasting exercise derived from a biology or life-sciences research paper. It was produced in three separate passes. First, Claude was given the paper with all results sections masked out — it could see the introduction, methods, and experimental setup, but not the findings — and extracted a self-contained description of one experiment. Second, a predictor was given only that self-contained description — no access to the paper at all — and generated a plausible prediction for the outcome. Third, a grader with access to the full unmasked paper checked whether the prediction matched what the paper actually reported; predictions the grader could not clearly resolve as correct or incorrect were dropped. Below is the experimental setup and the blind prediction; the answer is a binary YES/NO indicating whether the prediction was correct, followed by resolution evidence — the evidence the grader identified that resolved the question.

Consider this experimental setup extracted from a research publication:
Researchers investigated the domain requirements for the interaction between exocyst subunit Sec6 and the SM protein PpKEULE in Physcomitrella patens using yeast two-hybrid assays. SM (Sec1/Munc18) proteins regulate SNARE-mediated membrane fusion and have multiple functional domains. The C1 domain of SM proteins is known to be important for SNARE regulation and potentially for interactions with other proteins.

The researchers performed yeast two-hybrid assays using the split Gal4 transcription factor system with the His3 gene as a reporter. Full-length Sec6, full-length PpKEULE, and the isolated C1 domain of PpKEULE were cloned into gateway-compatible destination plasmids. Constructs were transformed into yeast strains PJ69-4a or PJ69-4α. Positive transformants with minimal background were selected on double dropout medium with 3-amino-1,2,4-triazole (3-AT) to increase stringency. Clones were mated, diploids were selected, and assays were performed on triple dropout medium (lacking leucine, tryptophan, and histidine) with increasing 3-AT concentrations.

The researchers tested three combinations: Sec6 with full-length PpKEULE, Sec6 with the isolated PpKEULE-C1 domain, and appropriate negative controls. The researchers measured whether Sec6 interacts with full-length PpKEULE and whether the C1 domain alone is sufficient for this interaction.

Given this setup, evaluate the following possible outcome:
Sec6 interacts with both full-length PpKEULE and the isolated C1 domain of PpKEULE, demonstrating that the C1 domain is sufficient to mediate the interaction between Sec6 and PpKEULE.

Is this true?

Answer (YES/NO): YES